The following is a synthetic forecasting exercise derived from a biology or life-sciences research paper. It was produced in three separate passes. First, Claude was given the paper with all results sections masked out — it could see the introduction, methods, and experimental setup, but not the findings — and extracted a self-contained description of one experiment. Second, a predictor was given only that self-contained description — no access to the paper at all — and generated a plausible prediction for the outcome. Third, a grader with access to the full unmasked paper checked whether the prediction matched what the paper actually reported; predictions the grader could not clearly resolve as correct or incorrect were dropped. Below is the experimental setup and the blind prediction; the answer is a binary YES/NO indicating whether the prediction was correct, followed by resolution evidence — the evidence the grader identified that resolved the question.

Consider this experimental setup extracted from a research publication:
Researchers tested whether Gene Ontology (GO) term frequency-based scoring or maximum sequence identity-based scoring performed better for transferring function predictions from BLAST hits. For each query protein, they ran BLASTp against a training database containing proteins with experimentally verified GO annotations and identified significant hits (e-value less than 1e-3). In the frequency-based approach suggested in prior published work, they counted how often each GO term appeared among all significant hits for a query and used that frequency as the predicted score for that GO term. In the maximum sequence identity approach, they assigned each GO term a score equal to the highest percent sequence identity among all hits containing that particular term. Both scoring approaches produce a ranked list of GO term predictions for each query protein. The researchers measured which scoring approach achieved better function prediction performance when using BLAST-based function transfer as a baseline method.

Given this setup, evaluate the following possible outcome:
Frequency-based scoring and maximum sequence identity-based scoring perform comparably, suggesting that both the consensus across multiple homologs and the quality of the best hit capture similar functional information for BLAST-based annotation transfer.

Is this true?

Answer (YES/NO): NO